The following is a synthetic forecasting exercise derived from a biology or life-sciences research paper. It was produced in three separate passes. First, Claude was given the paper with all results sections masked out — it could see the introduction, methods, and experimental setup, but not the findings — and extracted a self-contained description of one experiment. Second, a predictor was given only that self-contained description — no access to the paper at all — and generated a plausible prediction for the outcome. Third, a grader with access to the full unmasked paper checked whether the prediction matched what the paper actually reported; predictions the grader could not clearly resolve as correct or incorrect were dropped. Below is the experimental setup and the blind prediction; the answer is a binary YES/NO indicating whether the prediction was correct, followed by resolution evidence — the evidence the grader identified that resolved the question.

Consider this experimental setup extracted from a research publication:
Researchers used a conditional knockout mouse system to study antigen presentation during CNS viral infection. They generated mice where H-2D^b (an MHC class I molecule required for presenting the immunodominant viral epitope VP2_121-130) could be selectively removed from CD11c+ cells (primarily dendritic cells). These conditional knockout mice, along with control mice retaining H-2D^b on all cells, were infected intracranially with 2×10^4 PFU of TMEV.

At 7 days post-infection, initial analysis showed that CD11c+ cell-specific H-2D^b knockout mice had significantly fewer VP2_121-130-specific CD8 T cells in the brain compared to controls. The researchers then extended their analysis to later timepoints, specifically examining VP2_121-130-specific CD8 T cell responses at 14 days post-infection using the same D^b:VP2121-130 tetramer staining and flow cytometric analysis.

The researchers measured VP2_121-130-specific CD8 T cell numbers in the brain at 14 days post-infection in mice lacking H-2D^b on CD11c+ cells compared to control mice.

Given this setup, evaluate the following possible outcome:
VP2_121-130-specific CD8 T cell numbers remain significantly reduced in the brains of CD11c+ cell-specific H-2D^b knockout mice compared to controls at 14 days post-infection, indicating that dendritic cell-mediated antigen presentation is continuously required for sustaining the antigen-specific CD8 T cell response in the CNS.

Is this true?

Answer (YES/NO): NO